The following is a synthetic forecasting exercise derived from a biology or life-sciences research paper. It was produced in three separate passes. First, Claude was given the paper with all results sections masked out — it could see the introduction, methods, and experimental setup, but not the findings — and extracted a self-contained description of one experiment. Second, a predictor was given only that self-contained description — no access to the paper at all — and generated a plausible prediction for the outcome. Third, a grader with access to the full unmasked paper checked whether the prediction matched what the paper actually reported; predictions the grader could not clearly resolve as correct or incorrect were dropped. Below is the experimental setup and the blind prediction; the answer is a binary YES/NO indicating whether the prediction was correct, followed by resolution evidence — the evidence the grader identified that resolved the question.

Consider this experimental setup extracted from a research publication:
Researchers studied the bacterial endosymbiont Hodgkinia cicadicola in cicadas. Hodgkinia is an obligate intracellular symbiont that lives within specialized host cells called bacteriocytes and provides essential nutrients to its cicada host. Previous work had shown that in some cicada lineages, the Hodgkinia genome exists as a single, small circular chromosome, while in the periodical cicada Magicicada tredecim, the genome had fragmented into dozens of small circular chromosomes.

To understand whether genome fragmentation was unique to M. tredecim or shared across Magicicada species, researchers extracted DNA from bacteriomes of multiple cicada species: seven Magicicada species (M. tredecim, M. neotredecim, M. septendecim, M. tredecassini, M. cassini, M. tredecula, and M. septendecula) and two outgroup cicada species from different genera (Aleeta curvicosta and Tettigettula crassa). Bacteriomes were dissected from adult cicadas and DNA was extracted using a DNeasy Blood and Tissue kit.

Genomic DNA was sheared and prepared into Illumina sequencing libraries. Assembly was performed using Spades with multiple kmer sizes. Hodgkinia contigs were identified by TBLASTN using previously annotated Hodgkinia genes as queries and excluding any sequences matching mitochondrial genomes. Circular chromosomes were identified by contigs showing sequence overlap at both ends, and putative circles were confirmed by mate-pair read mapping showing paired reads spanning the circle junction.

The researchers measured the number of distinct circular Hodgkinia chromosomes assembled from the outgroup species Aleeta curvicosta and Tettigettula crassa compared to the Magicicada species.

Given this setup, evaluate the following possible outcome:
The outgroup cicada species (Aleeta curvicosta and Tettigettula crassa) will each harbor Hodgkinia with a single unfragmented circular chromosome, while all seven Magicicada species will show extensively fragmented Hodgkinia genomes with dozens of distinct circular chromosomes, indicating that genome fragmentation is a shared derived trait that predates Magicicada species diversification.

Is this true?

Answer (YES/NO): NO